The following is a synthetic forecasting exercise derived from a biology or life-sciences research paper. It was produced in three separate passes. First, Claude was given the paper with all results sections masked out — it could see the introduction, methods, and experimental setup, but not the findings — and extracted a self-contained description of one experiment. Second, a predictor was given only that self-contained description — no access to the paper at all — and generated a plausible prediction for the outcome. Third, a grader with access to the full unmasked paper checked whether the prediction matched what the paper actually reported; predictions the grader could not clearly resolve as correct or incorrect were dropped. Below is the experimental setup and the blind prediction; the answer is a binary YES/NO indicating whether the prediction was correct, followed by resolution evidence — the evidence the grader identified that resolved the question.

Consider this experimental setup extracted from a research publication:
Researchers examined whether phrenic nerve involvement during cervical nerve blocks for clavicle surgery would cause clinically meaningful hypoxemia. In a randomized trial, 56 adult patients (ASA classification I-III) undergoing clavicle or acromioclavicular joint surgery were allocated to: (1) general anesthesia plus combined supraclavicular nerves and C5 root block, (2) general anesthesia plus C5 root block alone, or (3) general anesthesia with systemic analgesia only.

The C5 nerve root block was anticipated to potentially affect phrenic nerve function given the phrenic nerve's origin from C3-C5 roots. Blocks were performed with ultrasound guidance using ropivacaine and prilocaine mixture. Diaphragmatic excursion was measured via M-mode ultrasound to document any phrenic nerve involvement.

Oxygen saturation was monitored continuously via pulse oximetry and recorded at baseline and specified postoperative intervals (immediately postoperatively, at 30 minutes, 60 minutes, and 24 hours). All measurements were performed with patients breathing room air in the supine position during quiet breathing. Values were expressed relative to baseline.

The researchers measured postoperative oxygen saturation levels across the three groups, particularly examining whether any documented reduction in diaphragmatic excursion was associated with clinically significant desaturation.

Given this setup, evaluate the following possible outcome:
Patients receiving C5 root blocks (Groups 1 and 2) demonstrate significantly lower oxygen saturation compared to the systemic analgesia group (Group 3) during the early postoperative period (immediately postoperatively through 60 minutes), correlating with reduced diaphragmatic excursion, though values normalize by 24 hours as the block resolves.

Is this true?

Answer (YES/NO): NO